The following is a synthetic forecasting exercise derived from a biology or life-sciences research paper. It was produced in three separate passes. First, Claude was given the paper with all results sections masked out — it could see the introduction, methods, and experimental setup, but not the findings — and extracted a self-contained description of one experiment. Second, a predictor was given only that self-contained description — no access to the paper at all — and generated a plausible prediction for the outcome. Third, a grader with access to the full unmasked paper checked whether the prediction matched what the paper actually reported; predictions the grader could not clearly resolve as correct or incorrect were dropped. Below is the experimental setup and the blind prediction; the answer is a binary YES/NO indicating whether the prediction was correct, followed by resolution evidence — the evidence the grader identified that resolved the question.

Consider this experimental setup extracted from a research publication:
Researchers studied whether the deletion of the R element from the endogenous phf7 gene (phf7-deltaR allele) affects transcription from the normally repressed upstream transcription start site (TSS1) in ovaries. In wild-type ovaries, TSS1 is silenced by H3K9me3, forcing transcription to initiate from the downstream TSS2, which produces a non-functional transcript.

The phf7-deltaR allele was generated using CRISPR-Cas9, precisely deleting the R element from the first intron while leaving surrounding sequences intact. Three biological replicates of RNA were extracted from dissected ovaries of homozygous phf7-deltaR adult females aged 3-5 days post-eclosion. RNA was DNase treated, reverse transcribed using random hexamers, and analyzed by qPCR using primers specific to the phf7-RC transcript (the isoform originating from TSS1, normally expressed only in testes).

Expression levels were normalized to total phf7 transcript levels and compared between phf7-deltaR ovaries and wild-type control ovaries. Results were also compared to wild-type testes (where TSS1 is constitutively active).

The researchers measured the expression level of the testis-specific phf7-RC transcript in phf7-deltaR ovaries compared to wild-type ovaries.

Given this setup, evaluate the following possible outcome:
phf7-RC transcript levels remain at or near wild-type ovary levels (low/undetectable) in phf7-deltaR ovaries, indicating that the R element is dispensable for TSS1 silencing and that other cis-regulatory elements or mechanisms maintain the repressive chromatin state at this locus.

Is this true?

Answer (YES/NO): YES